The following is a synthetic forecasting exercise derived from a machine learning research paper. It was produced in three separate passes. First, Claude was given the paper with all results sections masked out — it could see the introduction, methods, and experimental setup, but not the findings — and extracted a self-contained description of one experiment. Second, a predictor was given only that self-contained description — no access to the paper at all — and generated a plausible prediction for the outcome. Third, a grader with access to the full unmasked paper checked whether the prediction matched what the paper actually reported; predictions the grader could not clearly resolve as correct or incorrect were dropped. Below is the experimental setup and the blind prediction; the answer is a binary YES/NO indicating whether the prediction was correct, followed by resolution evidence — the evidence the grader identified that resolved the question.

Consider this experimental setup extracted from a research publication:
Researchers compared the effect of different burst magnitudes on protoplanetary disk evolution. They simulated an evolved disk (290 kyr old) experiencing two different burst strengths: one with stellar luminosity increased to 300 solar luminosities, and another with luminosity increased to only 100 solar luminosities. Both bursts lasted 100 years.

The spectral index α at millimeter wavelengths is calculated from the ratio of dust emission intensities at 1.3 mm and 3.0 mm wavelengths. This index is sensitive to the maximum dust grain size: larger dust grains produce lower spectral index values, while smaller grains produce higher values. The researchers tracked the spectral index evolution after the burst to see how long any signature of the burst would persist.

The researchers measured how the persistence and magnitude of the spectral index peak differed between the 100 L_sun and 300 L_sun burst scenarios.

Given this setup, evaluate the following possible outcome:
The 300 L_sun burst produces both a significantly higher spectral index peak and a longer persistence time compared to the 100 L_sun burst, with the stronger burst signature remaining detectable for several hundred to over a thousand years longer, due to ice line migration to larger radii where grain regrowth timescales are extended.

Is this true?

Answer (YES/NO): YES